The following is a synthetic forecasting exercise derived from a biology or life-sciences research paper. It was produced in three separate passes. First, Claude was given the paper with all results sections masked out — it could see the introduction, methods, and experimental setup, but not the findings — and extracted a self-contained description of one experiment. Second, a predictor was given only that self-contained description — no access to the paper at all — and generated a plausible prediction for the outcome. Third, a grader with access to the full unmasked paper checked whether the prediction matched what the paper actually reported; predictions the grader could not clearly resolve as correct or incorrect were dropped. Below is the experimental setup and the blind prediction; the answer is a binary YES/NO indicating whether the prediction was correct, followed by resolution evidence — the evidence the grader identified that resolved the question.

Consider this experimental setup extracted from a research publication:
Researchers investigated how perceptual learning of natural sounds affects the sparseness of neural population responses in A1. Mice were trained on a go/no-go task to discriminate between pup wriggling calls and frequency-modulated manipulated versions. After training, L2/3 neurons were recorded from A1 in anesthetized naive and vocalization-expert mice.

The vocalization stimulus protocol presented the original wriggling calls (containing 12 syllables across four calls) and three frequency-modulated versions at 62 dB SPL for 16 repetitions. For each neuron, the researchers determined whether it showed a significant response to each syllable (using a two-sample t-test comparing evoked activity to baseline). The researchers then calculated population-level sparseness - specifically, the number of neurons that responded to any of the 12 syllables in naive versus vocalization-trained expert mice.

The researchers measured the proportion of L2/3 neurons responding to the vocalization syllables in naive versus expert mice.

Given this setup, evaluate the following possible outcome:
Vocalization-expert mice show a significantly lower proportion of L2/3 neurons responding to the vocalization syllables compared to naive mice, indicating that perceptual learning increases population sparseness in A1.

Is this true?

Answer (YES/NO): NO